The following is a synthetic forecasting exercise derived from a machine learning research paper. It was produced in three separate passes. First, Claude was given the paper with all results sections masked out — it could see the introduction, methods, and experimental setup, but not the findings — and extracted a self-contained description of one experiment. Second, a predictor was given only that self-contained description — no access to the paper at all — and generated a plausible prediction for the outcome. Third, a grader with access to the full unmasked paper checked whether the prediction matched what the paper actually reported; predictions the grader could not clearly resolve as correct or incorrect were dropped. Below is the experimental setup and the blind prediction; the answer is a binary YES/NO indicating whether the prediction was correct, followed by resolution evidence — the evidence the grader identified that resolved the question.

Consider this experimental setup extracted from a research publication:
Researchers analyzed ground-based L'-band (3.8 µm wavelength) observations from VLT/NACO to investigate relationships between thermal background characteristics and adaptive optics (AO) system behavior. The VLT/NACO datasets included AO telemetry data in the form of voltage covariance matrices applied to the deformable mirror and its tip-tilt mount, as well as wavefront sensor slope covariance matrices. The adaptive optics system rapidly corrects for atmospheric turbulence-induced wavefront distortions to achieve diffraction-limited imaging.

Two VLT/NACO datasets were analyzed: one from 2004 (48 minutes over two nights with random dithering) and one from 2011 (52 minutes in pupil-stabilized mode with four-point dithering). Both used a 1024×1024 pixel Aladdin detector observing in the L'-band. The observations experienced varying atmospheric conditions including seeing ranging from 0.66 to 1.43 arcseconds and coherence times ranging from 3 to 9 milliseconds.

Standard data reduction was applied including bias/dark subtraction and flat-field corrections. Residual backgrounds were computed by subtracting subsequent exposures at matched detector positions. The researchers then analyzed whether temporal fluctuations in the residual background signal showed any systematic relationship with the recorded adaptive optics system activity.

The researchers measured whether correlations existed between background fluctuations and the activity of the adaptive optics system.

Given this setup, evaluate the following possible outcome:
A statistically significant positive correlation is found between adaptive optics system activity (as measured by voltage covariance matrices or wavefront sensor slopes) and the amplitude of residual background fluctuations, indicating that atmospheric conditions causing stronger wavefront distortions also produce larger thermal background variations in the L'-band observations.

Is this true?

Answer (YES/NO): NO